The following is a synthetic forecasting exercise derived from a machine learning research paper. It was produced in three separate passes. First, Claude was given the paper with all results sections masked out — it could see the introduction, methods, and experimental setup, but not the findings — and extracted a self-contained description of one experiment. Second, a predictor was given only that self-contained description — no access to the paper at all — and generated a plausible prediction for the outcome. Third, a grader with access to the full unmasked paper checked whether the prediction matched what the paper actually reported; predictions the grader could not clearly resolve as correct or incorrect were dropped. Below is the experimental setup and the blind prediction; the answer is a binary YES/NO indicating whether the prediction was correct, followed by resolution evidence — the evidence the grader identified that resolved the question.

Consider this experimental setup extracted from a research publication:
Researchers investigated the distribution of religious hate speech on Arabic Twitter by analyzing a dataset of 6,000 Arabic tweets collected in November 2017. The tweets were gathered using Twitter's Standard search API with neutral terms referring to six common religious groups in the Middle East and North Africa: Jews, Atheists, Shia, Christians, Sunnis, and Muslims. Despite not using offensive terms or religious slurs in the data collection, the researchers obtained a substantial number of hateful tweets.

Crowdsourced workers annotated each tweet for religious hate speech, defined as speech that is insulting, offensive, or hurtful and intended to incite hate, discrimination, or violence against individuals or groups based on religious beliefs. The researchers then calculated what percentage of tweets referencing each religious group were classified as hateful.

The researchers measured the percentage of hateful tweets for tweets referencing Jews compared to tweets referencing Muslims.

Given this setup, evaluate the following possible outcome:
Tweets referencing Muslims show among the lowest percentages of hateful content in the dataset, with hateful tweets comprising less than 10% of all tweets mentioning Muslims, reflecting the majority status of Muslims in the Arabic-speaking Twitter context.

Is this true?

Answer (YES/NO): YES